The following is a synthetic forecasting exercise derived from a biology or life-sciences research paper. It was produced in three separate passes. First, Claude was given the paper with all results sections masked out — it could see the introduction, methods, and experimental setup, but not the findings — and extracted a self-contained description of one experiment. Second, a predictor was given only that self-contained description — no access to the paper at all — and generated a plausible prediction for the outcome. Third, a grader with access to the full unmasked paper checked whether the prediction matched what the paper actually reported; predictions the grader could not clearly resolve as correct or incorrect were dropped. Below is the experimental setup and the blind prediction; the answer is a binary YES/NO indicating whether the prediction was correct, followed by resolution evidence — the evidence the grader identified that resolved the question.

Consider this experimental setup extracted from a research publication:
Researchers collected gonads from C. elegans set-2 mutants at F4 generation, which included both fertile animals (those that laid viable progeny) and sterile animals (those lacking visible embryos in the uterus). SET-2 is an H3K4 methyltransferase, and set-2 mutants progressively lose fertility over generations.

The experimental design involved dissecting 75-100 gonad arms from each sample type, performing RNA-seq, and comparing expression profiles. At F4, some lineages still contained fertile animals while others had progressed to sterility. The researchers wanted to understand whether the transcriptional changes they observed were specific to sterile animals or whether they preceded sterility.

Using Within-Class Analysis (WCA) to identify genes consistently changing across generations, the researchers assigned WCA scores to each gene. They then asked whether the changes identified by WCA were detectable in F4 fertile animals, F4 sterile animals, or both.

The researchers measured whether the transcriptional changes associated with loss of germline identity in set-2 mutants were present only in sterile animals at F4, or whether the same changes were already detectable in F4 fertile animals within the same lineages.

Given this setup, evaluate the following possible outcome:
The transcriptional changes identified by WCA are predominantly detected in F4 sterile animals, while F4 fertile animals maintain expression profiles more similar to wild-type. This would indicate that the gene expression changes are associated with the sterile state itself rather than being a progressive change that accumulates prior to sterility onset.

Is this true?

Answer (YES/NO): NO